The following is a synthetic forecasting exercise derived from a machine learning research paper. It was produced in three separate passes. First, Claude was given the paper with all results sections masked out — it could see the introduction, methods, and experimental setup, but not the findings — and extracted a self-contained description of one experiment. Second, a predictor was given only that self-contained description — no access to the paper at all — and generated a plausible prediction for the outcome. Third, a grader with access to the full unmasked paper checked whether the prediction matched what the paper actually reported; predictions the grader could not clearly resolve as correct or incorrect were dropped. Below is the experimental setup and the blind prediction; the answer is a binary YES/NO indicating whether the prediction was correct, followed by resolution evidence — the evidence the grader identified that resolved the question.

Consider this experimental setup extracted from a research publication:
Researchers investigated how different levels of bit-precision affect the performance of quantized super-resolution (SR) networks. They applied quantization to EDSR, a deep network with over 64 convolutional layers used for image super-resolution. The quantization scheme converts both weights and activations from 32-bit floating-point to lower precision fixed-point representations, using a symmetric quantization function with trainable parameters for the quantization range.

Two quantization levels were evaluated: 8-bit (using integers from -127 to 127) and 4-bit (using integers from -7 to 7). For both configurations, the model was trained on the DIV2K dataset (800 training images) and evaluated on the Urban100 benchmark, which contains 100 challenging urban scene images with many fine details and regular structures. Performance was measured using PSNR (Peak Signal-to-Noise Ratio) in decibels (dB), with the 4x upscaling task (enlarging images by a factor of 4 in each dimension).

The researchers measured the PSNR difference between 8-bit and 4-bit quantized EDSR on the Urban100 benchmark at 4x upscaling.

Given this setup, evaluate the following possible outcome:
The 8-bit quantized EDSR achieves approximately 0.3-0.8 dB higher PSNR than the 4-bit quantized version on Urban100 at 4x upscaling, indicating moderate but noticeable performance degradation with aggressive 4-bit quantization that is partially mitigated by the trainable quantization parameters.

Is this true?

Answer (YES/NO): YES